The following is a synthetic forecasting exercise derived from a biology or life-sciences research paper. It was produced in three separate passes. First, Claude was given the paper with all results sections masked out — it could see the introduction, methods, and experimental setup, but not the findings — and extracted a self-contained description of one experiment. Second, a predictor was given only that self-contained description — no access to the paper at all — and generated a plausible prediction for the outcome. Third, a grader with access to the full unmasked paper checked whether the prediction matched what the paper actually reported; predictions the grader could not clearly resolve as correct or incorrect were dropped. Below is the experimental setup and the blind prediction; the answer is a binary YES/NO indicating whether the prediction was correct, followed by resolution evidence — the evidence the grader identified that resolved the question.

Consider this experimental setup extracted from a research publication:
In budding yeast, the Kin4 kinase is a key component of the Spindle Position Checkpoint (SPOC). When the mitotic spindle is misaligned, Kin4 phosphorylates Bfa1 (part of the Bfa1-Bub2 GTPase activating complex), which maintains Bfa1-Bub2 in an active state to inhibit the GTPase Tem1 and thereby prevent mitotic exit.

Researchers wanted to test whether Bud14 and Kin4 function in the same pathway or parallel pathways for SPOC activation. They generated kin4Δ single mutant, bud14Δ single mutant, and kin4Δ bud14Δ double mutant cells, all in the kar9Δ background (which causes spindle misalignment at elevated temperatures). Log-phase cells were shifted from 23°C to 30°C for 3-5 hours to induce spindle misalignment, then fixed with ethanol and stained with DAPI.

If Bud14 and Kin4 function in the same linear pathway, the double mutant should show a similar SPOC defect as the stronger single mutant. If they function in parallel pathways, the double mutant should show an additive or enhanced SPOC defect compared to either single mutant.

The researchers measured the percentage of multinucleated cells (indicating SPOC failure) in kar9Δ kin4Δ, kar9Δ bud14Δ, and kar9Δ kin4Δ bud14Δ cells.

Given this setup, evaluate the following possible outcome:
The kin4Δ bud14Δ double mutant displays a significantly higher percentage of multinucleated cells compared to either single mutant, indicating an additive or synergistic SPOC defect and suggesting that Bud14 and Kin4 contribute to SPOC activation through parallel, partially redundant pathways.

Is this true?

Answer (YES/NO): YES